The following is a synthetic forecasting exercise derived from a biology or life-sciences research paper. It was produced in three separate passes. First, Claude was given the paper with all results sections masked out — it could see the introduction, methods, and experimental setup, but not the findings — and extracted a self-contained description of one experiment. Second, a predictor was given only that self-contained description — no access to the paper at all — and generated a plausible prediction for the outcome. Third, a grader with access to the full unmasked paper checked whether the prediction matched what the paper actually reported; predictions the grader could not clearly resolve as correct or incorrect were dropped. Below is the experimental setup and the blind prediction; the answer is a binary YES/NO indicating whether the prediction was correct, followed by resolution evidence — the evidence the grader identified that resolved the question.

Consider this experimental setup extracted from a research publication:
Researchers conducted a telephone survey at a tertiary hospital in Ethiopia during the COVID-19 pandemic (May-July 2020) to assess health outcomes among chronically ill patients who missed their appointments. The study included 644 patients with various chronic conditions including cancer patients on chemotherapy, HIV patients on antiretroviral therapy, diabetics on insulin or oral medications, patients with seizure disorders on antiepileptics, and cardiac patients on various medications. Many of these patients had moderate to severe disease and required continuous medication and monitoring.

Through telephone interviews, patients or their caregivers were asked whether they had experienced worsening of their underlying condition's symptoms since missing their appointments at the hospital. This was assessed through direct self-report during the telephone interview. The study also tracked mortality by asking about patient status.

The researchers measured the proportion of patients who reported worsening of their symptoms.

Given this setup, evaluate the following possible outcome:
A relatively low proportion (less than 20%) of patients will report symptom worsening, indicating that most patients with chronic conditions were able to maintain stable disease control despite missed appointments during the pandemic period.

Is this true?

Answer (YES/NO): YES